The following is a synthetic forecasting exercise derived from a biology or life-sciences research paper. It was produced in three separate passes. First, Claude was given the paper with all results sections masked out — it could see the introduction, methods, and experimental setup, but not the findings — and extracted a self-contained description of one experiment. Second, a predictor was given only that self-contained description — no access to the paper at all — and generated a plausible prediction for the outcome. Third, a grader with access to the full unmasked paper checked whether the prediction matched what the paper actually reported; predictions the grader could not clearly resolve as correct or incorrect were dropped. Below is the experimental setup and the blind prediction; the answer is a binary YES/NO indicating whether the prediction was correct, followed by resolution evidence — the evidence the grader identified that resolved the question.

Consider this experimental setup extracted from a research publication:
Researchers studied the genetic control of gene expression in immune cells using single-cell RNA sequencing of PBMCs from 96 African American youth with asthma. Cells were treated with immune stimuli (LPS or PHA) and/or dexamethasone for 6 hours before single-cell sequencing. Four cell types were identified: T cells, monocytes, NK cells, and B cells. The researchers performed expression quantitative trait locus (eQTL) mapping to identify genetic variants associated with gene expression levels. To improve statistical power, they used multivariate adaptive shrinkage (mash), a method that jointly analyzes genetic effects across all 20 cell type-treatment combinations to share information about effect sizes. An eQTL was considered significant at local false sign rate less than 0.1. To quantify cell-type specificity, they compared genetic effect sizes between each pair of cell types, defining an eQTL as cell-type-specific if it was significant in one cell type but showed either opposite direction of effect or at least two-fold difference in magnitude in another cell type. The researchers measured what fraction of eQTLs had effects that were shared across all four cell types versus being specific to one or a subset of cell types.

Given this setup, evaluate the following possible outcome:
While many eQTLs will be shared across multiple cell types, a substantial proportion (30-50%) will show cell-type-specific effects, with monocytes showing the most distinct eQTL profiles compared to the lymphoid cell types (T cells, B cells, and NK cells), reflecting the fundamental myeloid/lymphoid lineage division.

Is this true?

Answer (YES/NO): NO